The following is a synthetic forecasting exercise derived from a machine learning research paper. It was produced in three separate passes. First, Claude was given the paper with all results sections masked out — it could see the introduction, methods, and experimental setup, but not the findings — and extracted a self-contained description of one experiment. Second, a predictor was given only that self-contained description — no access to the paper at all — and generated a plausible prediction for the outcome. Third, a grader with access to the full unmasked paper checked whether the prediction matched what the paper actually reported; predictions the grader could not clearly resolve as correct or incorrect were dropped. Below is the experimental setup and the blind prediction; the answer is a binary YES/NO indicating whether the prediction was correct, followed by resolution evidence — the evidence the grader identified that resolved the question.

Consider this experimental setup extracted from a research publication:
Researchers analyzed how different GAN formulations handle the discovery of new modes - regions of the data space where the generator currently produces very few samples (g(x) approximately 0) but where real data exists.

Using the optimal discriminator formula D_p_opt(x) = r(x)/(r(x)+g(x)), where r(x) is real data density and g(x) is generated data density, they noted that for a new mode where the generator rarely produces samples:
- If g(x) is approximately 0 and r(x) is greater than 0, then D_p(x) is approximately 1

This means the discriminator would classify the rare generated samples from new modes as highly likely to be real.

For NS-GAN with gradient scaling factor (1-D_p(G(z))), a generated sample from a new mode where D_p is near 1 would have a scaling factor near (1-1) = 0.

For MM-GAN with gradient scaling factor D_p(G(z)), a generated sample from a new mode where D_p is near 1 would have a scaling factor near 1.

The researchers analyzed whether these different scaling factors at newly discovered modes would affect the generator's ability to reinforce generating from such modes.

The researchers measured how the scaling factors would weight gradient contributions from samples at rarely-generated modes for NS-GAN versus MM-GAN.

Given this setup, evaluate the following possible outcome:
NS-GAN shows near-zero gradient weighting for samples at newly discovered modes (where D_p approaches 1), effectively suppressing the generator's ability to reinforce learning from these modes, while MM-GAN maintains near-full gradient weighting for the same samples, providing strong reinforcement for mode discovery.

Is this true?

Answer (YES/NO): YES